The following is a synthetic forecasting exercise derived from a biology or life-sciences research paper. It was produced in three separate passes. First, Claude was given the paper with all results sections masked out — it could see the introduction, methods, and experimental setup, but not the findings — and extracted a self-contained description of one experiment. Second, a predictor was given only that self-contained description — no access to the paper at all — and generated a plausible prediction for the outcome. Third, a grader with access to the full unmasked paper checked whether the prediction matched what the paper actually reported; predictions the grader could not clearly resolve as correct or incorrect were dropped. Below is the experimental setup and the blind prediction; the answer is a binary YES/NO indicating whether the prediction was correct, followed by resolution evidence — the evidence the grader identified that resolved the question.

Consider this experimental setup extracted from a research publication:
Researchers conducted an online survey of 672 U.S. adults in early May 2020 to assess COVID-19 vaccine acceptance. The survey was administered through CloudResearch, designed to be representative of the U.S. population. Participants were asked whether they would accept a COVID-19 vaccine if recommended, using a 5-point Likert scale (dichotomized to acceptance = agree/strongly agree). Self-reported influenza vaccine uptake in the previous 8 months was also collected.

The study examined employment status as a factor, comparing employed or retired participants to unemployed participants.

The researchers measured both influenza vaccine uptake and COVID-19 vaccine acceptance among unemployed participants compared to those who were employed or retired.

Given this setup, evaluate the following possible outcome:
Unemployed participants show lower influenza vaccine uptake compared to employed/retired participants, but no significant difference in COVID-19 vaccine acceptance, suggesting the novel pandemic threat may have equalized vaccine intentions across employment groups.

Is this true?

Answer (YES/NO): NO